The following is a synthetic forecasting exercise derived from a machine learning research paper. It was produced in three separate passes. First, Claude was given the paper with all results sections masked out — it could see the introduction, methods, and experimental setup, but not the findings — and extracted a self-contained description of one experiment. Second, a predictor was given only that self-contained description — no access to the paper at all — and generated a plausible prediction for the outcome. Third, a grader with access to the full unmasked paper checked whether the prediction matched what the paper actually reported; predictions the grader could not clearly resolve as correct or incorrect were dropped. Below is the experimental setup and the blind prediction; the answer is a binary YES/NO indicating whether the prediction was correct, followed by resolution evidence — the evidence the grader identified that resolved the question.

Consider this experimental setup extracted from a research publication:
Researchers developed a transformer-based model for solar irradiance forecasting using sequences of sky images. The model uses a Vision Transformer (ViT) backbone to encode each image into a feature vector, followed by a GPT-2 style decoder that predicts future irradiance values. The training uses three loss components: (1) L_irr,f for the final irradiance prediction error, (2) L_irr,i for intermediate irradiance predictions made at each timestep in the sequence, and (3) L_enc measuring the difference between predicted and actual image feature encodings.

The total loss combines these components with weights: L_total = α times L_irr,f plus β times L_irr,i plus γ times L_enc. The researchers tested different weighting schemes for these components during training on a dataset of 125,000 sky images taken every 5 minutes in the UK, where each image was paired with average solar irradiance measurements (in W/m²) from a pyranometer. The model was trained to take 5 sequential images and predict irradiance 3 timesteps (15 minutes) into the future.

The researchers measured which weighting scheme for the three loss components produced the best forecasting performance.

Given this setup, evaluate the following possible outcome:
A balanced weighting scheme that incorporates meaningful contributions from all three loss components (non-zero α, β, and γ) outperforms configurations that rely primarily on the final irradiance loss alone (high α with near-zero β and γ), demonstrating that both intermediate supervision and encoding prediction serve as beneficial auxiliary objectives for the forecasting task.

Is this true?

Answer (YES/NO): YES